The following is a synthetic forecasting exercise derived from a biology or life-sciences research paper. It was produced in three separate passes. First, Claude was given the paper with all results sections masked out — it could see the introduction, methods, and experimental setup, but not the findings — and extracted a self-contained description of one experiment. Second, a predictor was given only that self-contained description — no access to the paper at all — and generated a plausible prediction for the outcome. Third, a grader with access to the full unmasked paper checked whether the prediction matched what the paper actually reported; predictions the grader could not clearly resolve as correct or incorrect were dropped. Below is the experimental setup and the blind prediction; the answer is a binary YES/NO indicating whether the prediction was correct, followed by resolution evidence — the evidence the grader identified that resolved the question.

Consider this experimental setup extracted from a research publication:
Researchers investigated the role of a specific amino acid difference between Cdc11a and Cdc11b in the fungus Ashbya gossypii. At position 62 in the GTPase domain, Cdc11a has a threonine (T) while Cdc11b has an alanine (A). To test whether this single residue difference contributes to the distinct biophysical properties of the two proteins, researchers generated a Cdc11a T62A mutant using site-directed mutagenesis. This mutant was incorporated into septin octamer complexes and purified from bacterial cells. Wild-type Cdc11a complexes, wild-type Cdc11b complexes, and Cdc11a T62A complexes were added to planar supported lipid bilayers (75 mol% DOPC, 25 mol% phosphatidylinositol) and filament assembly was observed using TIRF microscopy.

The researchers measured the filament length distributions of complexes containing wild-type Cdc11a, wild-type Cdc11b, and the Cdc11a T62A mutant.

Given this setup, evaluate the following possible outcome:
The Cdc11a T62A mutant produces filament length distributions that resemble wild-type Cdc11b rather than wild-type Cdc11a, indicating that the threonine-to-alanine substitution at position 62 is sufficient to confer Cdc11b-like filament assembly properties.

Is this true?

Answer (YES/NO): YES